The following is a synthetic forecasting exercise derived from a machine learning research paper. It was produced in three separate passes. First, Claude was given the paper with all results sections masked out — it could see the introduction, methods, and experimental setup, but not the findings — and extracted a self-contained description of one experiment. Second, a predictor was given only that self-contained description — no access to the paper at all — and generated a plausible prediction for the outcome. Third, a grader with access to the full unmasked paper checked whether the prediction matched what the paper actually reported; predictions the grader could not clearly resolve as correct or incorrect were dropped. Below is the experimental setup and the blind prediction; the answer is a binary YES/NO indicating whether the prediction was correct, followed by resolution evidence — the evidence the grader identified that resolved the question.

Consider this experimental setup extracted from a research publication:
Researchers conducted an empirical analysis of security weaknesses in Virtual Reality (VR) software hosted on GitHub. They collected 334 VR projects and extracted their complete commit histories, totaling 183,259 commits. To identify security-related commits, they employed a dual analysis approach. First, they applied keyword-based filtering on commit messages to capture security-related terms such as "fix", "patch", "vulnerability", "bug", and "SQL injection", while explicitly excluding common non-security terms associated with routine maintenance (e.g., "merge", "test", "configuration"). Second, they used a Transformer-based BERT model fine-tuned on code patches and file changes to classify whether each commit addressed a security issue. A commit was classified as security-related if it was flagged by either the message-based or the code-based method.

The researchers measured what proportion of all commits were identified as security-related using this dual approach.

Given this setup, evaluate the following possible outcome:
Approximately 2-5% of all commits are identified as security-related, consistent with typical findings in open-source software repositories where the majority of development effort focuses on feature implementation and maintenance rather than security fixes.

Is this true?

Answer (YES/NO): NO